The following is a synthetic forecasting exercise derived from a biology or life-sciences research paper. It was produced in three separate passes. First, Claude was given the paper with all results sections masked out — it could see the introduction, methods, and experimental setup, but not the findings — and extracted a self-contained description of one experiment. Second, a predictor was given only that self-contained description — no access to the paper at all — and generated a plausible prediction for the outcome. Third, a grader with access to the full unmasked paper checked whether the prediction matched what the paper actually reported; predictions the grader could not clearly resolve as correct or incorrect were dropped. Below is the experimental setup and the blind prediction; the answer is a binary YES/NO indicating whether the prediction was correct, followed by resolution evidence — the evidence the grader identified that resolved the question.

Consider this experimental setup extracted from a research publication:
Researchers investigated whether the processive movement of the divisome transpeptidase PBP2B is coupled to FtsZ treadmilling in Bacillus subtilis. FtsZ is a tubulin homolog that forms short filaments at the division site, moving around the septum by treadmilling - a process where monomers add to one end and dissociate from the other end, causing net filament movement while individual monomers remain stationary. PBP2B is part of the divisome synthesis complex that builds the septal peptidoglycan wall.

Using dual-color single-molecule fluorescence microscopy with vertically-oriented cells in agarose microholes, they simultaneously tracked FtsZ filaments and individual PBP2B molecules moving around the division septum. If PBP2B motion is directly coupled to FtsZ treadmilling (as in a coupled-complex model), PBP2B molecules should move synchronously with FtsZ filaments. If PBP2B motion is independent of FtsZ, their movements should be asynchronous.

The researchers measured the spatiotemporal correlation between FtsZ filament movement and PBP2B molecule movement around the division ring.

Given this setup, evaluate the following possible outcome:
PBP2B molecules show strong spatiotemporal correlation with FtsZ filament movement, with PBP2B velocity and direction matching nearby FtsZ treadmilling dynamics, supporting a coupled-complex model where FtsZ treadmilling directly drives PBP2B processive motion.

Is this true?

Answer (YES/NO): NO